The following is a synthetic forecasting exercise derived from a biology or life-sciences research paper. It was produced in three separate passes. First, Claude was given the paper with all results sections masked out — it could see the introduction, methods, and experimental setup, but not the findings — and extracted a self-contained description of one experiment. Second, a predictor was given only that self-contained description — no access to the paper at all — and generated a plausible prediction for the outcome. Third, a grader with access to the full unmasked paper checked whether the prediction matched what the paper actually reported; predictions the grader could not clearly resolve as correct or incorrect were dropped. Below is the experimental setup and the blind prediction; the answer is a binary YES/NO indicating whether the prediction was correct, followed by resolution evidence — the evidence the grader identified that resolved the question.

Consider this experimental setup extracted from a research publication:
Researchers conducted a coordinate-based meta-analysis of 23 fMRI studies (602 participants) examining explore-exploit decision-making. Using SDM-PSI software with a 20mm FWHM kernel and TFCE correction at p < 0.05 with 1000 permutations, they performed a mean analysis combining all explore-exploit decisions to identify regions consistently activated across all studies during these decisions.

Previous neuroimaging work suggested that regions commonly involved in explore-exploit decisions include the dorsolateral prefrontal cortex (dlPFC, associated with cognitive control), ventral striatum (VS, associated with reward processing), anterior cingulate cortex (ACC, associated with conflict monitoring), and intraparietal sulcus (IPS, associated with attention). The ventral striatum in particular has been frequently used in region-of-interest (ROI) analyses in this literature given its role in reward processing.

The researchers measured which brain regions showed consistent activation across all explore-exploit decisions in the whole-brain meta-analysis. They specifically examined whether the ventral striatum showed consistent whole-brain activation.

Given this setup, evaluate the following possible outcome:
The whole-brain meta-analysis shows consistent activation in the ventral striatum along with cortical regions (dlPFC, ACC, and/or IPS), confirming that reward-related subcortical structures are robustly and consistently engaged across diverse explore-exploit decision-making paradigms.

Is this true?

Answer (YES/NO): YES